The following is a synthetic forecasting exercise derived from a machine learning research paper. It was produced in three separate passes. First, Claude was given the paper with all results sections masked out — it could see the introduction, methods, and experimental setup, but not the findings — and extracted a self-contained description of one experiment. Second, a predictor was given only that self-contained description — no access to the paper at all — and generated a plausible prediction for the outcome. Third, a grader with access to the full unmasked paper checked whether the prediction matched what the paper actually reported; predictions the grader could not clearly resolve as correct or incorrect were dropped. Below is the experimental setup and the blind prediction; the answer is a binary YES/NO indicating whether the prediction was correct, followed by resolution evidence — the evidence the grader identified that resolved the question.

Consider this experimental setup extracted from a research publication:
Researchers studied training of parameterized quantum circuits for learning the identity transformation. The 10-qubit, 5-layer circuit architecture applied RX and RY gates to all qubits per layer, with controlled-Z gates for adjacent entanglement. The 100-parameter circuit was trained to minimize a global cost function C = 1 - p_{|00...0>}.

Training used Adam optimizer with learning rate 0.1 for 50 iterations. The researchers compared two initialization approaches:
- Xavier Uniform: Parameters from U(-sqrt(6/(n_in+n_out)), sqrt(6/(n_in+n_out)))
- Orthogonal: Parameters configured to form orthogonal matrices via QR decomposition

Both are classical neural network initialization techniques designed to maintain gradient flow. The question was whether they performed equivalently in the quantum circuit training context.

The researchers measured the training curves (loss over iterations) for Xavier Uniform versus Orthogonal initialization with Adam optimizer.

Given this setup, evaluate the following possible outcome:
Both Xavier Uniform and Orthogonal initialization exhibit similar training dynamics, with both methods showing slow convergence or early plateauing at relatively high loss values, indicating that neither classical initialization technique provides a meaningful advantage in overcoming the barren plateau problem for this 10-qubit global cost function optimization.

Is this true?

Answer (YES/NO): NO